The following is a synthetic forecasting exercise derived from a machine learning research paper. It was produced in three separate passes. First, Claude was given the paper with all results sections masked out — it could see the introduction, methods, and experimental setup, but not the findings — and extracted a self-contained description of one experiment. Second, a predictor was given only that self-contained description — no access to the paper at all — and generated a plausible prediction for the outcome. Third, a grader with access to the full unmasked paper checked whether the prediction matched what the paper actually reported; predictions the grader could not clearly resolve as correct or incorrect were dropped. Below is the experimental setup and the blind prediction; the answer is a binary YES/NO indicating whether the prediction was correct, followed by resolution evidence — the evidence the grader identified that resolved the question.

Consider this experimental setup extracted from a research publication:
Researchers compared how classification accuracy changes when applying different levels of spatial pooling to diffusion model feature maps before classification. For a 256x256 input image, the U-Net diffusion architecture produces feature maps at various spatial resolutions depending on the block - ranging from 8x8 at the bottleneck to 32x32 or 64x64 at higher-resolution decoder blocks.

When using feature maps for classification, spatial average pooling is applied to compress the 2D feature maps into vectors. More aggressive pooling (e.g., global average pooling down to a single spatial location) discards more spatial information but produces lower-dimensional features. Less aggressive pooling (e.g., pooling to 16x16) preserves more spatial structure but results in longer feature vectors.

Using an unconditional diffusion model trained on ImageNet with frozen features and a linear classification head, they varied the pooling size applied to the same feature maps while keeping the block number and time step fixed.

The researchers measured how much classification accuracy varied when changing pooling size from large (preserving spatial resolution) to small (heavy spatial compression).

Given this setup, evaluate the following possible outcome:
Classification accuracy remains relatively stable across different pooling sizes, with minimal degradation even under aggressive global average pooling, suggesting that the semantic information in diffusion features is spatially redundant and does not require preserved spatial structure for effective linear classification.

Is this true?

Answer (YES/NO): YES